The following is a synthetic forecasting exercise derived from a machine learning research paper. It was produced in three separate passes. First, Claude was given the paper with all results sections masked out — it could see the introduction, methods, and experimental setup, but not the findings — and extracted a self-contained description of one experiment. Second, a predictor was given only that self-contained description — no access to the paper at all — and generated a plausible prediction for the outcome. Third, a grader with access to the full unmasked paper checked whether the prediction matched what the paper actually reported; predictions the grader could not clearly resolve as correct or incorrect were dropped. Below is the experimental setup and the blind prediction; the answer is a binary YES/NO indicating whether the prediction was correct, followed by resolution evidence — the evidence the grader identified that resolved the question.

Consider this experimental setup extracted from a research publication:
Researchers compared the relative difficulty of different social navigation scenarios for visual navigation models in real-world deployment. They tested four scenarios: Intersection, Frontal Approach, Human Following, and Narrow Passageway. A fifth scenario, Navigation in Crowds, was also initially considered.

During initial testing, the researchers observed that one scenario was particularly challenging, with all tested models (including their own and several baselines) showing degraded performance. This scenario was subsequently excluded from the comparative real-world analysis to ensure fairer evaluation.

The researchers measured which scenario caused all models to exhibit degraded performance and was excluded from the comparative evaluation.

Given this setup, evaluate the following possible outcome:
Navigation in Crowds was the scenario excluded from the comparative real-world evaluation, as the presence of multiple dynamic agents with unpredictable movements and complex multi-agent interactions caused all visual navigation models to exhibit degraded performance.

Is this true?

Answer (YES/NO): YES